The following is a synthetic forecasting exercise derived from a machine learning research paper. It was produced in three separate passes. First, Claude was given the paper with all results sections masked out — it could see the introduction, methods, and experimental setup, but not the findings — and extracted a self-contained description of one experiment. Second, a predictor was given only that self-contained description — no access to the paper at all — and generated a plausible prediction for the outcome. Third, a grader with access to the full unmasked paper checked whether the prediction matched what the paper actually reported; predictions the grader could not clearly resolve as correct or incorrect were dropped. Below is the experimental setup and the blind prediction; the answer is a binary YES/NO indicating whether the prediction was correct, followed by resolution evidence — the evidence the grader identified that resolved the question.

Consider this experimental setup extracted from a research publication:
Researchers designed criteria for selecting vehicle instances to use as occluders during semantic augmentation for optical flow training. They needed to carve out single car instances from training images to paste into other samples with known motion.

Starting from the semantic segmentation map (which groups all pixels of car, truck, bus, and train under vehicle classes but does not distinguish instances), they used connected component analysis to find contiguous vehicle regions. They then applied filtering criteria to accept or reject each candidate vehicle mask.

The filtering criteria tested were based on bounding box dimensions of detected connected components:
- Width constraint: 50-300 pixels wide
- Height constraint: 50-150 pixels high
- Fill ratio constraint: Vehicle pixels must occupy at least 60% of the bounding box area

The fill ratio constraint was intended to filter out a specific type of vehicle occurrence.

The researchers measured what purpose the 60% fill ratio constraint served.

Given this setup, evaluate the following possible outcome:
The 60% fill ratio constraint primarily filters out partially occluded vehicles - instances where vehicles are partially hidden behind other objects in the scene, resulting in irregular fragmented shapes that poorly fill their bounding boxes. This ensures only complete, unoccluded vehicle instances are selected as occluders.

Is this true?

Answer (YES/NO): YES